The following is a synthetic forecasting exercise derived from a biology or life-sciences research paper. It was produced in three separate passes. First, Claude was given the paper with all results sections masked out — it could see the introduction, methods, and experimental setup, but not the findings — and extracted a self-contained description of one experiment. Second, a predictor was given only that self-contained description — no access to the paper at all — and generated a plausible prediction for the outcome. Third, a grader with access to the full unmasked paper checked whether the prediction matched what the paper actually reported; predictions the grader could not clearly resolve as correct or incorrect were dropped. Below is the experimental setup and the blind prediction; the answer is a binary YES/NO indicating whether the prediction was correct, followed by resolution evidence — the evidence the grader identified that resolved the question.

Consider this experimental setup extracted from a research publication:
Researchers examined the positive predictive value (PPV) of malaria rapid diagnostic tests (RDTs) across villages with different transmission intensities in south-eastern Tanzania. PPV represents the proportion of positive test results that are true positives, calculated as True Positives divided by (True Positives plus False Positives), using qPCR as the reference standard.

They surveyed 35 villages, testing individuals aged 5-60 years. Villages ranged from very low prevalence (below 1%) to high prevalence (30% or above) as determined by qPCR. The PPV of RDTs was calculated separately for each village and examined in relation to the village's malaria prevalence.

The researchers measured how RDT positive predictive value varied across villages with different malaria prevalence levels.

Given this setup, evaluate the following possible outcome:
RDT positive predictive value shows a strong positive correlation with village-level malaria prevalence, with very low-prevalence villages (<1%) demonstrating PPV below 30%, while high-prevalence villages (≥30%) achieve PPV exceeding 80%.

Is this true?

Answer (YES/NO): YES